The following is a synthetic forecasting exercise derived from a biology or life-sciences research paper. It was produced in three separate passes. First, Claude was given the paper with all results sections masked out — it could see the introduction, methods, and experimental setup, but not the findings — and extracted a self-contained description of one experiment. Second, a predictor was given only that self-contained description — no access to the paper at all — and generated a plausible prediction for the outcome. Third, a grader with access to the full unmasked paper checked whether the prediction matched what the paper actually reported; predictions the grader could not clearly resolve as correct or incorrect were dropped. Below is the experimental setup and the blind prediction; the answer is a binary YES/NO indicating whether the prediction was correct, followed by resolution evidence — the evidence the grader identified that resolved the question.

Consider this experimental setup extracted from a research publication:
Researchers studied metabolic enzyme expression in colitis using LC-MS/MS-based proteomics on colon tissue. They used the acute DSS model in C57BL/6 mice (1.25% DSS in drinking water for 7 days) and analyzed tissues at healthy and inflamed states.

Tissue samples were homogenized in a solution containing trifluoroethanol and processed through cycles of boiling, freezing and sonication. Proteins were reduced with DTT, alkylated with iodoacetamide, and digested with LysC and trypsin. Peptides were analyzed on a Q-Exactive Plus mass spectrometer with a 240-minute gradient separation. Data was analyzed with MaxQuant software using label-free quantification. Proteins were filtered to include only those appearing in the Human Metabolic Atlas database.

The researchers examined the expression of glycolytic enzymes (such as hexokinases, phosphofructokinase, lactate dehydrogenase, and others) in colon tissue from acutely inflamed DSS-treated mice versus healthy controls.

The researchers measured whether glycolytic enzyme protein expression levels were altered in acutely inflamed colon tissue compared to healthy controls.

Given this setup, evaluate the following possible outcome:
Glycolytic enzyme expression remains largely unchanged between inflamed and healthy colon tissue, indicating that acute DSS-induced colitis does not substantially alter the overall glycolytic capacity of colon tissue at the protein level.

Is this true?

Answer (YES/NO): YES